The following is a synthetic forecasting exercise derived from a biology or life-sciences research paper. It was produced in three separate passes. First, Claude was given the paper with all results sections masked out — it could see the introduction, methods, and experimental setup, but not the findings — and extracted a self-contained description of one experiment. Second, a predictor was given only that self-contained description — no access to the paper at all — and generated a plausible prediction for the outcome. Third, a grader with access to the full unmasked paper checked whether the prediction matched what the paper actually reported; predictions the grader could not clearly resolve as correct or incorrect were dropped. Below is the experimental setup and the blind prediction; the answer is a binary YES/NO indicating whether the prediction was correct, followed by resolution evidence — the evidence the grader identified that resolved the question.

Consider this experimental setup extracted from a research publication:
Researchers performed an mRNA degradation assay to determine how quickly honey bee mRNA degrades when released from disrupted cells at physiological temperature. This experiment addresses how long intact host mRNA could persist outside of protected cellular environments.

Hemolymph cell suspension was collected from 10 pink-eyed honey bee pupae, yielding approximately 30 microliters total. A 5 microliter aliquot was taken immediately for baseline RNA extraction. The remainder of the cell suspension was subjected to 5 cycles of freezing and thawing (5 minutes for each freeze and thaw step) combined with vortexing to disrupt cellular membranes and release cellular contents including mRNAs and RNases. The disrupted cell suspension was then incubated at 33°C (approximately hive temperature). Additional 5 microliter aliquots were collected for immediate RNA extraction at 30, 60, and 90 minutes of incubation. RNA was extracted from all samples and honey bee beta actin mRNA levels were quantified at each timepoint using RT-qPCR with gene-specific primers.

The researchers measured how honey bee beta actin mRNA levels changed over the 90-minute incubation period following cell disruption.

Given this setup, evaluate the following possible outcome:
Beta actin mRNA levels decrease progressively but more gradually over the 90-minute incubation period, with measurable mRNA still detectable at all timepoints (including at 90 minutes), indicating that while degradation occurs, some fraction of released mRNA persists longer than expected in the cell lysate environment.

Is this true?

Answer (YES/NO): NO